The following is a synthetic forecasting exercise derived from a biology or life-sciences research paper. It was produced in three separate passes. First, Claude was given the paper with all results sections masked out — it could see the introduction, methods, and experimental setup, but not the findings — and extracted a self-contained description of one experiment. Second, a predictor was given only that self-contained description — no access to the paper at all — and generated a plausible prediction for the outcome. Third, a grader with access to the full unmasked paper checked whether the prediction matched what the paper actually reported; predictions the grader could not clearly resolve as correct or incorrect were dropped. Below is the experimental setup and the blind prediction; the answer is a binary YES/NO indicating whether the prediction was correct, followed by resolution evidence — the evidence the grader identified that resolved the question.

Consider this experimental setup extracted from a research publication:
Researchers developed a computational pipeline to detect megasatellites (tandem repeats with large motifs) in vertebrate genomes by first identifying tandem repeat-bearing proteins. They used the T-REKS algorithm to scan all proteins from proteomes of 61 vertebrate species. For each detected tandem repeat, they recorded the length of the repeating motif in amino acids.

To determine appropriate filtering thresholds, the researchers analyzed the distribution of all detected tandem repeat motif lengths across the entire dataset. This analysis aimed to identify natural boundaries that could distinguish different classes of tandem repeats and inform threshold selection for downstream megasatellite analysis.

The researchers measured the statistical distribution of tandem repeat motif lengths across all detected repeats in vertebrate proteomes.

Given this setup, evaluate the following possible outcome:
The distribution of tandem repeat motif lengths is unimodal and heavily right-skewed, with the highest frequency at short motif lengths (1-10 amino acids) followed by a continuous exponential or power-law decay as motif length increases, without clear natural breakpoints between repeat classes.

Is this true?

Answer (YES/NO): NO